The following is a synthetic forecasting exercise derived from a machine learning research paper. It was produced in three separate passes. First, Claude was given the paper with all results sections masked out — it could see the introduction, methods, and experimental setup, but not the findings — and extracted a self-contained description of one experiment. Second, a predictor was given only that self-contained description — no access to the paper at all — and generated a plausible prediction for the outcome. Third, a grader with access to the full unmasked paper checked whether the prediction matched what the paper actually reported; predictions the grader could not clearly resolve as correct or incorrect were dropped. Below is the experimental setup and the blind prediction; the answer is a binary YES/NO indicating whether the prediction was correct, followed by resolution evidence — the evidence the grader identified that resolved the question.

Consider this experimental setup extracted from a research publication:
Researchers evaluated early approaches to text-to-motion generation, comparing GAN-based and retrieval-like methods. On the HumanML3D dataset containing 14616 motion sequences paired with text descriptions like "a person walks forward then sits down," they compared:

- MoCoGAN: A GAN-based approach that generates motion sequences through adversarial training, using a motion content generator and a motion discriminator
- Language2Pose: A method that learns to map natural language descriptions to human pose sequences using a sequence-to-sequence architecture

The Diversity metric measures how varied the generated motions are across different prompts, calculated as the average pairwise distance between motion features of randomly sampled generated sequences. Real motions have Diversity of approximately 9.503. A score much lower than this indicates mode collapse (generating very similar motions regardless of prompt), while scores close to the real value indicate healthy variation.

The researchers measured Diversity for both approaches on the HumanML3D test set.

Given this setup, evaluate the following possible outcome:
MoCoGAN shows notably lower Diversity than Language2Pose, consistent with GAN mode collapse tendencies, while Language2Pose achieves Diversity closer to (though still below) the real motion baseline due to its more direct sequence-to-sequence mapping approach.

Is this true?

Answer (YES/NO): YES